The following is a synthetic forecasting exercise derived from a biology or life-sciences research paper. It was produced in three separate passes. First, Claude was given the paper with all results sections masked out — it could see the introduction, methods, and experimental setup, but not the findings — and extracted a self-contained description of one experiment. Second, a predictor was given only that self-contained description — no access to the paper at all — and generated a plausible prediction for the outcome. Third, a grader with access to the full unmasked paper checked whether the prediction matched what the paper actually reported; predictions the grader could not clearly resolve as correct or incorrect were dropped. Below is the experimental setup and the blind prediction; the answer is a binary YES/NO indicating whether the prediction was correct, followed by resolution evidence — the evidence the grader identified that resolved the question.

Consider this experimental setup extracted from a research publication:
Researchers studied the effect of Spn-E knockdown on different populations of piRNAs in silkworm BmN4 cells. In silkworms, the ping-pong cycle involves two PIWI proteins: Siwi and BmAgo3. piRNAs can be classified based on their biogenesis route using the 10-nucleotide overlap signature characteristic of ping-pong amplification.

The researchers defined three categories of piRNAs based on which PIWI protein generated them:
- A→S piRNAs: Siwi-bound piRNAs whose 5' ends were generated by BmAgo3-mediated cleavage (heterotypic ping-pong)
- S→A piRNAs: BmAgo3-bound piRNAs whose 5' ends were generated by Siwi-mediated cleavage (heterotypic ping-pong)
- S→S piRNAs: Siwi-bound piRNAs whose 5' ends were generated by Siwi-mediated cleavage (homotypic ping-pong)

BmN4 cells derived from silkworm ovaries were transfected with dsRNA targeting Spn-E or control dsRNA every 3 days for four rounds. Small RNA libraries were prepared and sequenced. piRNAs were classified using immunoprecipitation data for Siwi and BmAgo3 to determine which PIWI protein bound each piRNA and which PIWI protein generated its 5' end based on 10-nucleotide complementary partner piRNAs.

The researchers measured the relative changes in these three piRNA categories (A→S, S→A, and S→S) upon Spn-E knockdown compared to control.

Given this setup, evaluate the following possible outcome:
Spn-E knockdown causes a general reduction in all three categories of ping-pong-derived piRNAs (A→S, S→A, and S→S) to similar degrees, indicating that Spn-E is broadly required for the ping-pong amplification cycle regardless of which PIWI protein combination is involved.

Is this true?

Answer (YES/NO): NO